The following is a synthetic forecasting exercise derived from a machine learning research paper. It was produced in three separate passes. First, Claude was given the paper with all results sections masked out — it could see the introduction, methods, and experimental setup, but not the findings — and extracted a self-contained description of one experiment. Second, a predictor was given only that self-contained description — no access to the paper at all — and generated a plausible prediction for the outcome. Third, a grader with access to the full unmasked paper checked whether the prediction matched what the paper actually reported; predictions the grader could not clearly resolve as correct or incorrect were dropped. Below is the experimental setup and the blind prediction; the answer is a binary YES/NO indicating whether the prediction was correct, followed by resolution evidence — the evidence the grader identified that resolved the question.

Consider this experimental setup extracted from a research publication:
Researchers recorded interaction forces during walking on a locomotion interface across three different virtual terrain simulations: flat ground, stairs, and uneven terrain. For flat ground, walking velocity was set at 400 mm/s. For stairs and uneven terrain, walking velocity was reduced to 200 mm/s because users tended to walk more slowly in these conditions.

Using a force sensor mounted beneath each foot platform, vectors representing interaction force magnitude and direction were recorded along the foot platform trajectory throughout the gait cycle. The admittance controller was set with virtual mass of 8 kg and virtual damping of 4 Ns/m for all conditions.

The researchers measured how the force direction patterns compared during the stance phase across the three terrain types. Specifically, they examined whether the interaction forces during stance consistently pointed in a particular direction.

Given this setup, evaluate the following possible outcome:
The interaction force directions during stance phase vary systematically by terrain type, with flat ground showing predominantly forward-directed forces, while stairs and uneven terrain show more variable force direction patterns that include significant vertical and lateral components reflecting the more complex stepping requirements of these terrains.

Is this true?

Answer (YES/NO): NO